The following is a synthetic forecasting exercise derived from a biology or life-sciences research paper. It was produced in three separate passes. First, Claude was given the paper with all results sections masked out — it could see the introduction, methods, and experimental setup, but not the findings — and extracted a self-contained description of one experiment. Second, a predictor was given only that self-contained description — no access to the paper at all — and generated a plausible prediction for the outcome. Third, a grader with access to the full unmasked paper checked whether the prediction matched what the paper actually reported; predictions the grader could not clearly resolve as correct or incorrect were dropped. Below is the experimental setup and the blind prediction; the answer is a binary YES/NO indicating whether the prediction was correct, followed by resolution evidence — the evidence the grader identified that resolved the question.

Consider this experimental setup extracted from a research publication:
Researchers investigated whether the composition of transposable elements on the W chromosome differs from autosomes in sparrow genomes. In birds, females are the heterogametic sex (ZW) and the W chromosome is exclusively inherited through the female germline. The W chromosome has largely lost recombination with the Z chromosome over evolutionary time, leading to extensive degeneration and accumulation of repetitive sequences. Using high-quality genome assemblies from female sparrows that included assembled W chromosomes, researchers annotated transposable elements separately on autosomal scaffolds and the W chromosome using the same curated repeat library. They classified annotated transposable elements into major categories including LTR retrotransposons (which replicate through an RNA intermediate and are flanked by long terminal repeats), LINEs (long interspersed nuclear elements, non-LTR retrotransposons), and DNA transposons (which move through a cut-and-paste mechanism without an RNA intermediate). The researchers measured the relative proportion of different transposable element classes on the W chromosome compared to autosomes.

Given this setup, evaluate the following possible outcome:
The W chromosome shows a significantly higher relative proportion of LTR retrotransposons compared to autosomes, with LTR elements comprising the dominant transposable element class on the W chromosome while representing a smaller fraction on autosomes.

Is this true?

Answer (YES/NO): YES